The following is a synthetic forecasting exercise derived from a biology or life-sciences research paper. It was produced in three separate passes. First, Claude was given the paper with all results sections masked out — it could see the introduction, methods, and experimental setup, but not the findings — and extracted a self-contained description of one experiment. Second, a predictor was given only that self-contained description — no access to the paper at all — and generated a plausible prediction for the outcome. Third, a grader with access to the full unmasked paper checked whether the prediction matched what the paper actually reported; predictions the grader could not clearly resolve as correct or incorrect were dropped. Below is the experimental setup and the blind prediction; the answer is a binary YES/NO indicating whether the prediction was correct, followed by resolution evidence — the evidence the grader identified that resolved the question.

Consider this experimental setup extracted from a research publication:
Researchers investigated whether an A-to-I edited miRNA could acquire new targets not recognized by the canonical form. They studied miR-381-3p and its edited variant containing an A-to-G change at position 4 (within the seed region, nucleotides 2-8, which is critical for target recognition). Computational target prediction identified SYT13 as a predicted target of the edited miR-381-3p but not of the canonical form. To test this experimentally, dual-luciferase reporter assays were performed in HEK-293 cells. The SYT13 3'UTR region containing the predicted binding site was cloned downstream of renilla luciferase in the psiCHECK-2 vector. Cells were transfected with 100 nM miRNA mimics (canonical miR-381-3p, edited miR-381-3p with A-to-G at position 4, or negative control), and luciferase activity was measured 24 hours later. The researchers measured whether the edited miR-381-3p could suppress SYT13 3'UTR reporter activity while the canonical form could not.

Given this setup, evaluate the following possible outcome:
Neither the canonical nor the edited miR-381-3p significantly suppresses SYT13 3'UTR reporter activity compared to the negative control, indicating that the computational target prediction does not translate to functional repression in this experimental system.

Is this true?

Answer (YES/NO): NO